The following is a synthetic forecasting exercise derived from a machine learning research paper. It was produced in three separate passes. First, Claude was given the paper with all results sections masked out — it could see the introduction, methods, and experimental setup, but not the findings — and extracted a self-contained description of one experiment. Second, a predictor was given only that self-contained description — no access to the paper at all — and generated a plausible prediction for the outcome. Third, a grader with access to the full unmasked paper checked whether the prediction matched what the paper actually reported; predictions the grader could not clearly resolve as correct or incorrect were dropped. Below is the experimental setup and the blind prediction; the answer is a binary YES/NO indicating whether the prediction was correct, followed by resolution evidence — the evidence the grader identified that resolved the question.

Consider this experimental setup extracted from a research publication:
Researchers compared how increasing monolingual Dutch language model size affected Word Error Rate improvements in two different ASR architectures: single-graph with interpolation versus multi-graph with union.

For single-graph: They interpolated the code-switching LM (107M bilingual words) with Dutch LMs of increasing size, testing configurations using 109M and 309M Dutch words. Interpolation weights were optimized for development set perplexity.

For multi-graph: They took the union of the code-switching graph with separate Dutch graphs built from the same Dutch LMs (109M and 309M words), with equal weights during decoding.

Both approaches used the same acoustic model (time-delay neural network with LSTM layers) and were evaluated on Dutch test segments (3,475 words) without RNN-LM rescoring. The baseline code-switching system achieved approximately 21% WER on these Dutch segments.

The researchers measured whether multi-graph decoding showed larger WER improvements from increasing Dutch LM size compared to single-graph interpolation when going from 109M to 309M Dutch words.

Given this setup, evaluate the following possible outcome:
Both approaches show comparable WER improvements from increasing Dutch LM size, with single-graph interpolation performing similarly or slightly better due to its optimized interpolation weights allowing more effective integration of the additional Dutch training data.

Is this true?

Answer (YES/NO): NO